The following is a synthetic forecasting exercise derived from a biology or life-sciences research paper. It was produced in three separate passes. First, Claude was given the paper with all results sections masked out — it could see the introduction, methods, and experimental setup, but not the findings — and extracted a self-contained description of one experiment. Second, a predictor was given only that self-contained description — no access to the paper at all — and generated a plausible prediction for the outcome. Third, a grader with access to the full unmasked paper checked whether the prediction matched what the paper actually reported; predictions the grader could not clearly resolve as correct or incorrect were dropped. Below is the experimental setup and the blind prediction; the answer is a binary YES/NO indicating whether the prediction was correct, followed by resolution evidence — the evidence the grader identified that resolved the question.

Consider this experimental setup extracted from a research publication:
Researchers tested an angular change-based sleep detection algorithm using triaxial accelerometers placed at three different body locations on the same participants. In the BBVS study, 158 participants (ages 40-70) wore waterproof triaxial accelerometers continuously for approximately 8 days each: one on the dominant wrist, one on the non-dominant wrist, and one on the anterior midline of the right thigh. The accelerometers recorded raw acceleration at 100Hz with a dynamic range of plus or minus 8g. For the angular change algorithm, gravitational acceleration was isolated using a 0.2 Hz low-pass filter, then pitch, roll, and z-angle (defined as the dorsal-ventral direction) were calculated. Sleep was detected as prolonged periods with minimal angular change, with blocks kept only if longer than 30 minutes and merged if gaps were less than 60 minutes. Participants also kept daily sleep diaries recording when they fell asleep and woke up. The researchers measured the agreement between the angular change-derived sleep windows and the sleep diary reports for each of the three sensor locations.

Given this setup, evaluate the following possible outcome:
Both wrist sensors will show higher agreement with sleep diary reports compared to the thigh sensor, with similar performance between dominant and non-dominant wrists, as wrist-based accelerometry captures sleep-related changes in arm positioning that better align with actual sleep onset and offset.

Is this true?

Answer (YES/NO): NO